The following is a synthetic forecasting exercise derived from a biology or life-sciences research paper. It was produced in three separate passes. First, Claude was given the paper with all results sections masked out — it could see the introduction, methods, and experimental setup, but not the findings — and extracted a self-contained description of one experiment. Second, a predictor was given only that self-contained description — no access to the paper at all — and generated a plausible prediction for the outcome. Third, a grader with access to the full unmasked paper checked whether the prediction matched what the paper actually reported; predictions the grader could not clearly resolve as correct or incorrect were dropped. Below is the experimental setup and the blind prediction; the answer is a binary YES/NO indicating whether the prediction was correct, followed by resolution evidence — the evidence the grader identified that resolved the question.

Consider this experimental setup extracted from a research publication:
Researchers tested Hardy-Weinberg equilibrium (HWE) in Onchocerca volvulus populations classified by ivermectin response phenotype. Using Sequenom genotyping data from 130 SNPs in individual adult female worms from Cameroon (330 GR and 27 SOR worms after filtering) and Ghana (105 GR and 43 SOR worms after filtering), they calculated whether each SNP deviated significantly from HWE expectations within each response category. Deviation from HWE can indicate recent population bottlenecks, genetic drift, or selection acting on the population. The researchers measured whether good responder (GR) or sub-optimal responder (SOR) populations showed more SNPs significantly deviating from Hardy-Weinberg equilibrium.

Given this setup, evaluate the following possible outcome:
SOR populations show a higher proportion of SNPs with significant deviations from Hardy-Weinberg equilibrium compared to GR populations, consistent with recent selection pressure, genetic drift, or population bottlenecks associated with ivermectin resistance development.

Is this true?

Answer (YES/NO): NO